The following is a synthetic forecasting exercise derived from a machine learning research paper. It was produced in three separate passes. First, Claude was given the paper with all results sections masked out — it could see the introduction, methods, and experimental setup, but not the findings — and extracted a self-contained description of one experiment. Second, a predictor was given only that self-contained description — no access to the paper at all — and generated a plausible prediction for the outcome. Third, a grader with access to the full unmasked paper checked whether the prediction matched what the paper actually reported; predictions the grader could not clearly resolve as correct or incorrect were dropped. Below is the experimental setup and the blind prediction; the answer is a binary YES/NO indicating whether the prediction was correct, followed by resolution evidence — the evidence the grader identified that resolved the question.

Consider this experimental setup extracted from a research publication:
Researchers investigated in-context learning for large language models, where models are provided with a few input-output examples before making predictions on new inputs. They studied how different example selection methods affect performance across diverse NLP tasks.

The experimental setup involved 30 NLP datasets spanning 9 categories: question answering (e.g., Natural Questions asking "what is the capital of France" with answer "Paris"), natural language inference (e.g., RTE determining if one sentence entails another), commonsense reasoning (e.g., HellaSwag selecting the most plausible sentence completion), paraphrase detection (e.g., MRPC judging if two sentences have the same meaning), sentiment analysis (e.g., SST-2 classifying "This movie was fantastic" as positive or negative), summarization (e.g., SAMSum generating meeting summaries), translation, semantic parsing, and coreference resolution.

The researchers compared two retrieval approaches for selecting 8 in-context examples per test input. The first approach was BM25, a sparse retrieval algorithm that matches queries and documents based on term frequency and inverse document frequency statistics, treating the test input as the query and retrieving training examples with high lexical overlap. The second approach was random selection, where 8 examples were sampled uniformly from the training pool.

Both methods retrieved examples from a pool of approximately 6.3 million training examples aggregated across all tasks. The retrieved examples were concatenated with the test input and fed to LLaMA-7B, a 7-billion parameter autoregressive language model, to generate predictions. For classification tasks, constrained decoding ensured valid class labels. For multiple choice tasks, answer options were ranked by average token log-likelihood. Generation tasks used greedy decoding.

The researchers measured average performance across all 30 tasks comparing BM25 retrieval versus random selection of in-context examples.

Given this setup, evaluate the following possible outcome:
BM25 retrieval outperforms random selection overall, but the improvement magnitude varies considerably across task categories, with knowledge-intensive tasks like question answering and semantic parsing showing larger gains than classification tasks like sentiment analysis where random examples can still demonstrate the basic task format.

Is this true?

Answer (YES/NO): NO